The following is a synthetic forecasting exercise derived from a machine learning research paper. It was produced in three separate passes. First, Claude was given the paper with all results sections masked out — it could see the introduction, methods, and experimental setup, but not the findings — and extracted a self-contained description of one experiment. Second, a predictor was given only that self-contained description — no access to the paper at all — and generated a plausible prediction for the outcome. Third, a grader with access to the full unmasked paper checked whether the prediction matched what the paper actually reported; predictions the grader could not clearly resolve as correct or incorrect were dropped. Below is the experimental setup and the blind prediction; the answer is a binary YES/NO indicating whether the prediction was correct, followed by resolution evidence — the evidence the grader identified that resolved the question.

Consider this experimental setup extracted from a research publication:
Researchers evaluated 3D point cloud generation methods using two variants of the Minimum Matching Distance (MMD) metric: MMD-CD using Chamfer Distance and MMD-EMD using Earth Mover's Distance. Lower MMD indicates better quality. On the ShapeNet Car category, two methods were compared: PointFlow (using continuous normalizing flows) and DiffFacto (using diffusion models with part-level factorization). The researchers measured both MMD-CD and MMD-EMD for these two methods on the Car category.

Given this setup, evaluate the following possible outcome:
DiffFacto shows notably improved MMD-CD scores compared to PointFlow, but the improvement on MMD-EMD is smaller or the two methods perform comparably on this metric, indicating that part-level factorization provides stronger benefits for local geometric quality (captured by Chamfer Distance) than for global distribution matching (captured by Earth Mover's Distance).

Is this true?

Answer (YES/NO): NO